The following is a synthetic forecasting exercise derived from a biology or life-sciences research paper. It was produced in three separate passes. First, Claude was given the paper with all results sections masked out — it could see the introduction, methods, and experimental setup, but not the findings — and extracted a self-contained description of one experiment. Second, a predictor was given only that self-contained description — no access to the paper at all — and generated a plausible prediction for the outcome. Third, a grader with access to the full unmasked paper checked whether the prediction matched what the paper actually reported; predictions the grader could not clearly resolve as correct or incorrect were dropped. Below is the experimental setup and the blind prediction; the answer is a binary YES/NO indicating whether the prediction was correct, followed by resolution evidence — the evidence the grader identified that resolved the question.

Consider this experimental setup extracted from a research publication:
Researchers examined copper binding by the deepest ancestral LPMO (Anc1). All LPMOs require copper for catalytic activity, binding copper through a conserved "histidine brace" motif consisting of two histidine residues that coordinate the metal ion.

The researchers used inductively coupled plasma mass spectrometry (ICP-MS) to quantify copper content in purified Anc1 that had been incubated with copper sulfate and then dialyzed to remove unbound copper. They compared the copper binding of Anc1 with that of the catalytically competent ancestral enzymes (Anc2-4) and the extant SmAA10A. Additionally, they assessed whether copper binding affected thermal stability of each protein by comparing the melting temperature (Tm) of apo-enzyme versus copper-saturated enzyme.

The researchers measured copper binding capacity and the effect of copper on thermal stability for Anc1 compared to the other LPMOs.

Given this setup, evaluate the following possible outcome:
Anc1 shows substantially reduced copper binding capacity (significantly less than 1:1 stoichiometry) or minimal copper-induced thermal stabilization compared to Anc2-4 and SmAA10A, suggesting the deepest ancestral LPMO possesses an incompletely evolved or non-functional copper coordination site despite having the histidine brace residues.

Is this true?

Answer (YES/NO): YES